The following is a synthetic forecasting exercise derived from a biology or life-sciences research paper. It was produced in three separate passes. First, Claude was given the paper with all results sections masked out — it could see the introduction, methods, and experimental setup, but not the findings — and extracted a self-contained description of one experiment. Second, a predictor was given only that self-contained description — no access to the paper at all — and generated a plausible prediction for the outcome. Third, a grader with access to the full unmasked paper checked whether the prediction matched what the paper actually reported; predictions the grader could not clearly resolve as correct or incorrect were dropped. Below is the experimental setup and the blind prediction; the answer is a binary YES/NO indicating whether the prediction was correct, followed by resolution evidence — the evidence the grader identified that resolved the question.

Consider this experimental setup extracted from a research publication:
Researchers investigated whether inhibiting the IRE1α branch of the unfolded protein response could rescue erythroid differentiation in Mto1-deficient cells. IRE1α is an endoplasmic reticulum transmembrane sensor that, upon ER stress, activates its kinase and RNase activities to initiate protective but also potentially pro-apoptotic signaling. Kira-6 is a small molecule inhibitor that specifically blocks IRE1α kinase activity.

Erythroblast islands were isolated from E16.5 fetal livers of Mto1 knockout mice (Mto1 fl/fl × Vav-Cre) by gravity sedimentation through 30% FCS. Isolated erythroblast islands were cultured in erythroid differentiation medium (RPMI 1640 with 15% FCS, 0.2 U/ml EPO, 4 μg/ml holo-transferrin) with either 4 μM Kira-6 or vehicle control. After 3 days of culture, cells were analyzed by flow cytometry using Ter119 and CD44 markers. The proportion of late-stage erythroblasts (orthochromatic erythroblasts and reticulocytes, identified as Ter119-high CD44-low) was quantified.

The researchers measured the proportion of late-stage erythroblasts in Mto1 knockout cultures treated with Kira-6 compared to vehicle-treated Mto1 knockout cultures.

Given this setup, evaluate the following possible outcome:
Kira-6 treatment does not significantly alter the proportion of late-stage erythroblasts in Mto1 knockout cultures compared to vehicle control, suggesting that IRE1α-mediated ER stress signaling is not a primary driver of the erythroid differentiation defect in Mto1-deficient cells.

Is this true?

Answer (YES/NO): NO